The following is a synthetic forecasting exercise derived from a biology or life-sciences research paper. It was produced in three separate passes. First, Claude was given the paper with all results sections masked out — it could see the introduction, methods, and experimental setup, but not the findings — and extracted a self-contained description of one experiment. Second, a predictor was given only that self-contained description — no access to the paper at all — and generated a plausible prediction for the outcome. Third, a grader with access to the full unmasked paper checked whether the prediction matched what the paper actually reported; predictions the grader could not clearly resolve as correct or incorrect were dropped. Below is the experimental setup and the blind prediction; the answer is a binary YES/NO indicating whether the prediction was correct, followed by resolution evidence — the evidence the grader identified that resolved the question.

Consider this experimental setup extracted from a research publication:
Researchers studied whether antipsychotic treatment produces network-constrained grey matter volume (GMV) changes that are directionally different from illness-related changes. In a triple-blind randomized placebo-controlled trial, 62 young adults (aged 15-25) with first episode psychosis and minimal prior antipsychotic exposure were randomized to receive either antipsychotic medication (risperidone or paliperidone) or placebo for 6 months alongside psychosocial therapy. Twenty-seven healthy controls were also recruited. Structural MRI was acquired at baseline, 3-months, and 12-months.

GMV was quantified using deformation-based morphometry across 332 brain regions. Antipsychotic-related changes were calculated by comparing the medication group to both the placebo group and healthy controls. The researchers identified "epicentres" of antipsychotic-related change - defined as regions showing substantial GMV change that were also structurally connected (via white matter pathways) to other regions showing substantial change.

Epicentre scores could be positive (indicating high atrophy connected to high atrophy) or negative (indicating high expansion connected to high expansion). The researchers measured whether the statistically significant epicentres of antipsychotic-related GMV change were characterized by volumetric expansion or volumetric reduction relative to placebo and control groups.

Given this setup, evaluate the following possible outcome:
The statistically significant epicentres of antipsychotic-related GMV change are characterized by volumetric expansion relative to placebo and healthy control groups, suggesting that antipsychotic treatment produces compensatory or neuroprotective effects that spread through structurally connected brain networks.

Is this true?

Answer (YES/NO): YES